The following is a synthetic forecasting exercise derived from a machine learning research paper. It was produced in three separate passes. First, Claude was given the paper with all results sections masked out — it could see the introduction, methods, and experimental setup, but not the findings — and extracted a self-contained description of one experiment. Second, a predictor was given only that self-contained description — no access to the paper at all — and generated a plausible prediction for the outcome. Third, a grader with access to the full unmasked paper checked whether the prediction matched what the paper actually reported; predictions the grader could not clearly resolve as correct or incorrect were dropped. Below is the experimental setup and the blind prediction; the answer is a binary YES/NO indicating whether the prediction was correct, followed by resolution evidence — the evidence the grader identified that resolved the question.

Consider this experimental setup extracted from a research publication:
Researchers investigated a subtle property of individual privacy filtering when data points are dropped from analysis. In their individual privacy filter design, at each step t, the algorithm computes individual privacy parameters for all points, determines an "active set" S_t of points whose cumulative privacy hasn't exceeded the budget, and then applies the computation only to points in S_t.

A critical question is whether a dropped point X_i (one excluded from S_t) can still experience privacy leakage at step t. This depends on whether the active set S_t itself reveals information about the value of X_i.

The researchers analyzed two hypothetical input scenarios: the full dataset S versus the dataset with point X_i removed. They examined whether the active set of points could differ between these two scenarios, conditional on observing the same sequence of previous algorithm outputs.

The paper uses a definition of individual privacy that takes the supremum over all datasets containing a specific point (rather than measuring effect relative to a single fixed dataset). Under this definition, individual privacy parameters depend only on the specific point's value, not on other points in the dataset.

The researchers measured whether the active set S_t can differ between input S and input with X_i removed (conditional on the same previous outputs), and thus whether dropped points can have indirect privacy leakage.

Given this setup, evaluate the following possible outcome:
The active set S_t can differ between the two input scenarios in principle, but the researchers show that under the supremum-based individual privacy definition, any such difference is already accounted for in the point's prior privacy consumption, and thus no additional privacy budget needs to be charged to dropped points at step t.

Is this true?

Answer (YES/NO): NO